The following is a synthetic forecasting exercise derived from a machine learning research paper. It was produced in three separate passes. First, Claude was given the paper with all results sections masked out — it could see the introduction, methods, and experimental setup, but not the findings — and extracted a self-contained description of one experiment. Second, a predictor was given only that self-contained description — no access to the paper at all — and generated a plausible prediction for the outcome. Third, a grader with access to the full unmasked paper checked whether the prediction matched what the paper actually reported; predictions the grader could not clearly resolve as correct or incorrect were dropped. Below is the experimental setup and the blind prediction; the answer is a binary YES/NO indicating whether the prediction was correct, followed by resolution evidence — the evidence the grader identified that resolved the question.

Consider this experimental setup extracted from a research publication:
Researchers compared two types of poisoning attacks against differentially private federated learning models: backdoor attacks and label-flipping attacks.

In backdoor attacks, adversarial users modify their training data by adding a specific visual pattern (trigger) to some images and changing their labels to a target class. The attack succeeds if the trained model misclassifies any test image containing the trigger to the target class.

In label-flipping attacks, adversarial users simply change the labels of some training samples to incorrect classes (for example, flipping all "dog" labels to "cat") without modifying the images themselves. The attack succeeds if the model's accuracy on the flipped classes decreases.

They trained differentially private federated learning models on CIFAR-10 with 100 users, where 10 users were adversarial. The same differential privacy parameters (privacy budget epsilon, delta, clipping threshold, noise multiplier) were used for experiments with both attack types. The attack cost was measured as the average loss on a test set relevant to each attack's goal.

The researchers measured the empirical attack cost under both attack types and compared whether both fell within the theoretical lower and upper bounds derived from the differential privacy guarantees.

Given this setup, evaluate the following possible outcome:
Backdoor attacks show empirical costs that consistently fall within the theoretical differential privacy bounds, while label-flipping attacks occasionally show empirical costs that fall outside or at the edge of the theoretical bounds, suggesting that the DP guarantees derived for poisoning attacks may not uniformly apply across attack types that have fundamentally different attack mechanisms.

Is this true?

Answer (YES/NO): NO